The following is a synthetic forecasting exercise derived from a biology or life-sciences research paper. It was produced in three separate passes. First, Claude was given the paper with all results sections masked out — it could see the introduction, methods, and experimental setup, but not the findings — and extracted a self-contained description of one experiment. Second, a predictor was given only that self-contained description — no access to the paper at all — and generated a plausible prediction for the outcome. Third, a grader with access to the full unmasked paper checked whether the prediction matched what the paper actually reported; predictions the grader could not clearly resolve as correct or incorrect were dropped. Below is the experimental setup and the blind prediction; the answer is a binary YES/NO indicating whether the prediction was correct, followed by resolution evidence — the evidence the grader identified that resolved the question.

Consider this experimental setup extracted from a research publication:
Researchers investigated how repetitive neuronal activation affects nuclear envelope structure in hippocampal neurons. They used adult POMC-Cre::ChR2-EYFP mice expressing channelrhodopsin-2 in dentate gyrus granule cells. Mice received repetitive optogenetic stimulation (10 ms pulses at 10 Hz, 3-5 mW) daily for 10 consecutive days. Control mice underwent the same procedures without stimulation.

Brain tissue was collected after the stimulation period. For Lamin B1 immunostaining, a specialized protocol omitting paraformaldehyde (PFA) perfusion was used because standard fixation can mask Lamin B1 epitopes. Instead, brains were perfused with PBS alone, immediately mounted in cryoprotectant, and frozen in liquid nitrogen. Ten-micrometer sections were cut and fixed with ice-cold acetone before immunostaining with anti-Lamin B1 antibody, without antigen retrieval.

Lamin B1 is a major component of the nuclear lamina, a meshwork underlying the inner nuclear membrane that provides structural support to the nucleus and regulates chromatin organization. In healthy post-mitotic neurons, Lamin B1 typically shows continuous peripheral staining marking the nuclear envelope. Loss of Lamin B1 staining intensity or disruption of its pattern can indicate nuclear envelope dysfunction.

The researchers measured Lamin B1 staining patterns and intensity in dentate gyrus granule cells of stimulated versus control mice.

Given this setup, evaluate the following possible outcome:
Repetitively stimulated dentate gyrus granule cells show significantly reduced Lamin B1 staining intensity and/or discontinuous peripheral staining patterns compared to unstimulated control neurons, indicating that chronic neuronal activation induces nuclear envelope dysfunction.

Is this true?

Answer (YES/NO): YES